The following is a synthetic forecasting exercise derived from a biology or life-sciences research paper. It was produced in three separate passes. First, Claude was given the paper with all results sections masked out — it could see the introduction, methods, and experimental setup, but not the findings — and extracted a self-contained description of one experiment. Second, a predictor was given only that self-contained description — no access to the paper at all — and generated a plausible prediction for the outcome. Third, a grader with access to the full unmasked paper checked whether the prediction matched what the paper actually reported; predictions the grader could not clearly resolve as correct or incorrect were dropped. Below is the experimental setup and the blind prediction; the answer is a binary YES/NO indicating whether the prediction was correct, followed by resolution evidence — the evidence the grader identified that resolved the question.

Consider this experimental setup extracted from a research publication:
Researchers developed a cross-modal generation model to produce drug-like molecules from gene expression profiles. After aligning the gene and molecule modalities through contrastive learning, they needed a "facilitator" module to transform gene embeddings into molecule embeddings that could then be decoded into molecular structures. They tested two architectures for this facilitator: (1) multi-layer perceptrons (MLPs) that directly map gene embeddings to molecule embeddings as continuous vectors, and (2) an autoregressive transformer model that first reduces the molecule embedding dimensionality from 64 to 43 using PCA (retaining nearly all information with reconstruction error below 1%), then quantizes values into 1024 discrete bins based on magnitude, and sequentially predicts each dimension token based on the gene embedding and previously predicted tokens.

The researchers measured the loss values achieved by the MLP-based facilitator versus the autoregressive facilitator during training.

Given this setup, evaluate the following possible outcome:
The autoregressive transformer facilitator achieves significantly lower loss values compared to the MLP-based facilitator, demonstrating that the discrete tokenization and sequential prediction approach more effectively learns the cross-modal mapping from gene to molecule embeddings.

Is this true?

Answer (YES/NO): YES